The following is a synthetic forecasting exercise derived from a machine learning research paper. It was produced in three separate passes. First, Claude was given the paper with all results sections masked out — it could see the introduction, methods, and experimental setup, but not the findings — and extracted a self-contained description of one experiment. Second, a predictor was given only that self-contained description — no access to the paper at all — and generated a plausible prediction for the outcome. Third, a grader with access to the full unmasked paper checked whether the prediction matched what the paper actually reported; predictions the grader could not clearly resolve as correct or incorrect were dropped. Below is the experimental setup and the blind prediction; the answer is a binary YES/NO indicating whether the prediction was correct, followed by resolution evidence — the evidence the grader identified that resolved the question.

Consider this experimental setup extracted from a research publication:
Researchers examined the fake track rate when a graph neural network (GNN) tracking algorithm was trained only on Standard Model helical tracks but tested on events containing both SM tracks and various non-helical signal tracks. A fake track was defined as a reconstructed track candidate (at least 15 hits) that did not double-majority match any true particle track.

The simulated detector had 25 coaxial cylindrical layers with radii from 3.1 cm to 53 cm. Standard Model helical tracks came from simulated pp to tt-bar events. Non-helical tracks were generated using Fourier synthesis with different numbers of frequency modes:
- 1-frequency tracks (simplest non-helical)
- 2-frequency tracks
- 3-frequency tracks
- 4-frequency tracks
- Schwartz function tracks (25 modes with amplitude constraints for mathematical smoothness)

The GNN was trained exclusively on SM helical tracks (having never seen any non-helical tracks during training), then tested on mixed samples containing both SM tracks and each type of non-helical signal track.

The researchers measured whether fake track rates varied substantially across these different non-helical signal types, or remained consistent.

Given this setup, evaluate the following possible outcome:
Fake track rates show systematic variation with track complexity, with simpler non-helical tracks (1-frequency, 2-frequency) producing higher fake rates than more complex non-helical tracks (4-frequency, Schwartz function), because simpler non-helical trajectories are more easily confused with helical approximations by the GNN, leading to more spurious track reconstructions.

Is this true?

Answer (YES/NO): NO